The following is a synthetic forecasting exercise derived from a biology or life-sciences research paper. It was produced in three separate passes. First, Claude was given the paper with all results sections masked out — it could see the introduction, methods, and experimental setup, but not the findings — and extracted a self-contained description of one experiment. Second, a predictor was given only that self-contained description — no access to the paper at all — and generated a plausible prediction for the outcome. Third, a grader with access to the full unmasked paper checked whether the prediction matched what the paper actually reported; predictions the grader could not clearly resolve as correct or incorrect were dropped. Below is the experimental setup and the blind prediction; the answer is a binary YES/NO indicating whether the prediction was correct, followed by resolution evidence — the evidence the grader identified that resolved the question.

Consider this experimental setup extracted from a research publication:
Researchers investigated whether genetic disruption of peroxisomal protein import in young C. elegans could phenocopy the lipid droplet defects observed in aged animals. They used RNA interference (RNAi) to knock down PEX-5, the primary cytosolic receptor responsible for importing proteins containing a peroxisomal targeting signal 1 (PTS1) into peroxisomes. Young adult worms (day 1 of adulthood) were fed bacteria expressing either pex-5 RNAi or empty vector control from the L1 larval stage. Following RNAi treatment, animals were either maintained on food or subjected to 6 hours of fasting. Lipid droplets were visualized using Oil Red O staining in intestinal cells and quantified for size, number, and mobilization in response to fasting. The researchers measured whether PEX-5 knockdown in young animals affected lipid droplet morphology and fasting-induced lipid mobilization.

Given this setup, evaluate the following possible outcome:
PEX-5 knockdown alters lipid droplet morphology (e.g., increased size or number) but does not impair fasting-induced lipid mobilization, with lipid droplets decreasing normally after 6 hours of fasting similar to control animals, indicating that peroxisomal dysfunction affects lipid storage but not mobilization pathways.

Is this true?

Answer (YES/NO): NO